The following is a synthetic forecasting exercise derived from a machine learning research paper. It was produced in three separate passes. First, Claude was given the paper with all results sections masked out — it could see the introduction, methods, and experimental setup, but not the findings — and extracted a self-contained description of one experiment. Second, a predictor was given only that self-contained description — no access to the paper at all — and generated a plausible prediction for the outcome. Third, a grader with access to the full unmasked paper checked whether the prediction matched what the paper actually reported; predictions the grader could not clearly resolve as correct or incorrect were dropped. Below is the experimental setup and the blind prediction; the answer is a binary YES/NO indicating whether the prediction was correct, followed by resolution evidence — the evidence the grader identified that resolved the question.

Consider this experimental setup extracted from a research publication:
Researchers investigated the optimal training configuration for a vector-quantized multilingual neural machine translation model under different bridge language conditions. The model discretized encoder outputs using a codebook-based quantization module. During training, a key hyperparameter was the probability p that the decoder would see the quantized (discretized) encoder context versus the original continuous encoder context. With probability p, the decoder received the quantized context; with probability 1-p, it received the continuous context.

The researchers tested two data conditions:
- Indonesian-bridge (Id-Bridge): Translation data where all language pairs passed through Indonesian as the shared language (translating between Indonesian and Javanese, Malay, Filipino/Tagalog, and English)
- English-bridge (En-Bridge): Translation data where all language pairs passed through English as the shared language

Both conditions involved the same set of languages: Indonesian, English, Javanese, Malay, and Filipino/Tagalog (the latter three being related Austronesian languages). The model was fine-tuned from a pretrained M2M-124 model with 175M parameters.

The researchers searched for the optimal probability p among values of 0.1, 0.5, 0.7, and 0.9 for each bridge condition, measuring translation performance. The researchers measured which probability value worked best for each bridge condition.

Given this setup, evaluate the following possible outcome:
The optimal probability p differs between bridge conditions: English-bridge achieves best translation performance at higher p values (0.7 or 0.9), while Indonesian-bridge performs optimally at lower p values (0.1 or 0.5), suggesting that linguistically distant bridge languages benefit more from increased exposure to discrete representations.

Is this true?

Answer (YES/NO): NO